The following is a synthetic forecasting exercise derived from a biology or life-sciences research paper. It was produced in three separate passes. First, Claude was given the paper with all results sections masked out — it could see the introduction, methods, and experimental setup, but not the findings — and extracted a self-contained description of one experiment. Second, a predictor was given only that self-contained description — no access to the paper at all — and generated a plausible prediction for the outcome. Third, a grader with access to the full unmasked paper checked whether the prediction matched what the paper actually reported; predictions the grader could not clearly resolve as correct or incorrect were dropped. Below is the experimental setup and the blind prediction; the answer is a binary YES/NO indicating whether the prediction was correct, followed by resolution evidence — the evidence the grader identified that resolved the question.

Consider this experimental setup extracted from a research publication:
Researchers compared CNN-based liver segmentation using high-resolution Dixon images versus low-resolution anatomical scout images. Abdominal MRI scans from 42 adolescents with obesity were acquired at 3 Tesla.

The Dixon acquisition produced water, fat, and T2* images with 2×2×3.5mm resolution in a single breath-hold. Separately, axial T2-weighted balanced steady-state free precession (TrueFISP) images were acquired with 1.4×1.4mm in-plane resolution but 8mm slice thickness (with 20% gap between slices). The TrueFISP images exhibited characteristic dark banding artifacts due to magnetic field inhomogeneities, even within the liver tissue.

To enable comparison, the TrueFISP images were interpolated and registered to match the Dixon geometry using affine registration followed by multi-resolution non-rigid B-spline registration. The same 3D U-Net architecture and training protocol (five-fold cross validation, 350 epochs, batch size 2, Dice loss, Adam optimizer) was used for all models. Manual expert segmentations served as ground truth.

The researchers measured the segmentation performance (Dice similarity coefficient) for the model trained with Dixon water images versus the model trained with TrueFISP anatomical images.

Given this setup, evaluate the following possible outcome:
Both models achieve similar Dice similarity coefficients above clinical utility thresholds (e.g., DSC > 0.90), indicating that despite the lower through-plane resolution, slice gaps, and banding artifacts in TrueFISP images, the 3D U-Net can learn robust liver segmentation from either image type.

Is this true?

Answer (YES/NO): NO